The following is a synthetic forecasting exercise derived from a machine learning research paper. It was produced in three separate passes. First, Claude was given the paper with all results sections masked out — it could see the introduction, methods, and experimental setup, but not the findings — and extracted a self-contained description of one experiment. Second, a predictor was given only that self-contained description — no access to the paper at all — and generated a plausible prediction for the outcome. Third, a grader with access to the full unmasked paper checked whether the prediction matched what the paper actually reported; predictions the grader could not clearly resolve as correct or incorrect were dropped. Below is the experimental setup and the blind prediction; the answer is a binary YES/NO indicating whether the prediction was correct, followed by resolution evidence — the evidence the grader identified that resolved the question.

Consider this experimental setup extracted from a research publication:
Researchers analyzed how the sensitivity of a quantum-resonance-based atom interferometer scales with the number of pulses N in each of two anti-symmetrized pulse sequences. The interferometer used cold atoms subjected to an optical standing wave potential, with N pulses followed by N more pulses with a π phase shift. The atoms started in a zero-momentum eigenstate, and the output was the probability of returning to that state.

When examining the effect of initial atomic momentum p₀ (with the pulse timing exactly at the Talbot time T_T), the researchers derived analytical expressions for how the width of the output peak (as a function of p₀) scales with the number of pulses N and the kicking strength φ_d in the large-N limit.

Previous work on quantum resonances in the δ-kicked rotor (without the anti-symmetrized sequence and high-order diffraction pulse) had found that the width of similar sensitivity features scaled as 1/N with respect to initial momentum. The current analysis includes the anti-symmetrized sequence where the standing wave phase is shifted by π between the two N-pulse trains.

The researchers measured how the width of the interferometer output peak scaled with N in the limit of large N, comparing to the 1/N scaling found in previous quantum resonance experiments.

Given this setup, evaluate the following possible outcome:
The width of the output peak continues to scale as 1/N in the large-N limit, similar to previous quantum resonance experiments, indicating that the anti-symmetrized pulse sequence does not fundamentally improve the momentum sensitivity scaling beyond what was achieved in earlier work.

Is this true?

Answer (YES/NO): NO